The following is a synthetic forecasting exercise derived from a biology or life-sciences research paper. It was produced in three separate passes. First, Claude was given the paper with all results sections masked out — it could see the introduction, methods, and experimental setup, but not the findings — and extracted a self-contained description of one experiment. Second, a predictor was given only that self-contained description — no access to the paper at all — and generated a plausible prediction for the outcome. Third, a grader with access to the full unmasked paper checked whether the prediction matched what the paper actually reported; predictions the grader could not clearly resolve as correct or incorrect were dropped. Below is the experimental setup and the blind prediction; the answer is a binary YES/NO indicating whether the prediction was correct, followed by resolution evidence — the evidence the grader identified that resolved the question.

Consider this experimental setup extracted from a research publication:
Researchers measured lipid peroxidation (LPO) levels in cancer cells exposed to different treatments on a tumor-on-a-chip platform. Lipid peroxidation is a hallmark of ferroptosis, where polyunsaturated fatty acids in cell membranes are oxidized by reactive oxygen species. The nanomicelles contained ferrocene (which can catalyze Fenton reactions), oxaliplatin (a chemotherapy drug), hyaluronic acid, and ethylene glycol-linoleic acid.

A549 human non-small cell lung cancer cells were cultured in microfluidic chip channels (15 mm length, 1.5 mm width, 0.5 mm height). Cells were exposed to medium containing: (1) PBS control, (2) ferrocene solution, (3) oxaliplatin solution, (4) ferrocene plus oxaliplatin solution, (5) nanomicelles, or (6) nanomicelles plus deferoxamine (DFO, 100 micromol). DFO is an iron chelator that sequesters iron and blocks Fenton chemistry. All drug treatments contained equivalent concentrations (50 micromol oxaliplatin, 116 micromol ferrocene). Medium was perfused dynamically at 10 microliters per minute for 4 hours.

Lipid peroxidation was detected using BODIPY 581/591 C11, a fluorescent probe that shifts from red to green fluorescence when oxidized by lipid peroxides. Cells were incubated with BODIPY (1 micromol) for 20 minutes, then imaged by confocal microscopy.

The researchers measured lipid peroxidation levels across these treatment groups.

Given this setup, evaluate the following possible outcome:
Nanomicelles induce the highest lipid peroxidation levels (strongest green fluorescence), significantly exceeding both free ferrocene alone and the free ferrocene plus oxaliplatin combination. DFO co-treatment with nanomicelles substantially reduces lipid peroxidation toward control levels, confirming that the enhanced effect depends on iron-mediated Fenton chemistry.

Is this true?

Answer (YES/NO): YES